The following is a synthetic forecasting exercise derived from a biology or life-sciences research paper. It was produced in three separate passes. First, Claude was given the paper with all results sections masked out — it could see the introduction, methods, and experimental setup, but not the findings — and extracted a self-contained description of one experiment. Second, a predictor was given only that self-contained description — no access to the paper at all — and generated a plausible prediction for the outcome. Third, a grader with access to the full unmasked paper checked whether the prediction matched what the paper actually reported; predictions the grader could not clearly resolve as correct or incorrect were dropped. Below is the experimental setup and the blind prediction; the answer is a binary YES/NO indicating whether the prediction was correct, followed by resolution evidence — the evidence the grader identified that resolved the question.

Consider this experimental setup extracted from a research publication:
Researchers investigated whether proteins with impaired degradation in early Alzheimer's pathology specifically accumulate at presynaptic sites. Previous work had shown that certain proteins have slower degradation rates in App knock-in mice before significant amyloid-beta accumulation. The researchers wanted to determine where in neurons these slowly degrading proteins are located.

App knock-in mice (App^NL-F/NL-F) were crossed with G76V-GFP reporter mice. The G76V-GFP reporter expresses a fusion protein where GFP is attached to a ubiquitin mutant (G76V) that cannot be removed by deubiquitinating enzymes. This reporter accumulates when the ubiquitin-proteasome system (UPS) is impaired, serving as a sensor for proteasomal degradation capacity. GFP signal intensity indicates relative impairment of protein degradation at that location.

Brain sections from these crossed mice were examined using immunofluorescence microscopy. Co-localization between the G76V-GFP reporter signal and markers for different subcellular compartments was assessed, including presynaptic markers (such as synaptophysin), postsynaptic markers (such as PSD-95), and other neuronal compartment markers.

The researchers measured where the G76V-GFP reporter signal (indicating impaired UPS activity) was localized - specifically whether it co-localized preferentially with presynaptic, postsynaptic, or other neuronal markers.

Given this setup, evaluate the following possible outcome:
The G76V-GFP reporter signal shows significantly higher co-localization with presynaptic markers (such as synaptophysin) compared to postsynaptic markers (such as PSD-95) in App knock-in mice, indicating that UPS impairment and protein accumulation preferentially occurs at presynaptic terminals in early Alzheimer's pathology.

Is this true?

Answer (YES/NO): YES